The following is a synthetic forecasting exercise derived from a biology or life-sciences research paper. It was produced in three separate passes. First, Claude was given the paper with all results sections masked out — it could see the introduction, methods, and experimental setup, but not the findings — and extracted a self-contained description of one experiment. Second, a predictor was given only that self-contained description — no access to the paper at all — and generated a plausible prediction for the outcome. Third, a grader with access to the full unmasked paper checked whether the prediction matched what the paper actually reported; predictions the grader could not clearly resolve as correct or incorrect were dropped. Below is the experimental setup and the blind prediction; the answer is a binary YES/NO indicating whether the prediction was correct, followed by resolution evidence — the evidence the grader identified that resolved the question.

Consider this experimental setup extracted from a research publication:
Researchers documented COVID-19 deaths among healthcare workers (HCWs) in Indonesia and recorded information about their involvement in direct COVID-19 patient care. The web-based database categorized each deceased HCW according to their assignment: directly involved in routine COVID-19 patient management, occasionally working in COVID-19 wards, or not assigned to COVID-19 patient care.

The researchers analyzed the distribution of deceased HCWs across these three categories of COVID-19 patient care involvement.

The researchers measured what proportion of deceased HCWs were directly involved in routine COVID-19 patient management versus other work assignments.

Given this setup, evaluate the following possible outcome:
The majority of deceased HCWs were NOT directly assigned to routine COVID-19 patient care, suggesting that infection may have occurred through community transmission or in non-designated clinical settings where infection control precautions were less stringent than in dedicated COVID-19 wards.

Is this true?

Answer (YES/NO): YES